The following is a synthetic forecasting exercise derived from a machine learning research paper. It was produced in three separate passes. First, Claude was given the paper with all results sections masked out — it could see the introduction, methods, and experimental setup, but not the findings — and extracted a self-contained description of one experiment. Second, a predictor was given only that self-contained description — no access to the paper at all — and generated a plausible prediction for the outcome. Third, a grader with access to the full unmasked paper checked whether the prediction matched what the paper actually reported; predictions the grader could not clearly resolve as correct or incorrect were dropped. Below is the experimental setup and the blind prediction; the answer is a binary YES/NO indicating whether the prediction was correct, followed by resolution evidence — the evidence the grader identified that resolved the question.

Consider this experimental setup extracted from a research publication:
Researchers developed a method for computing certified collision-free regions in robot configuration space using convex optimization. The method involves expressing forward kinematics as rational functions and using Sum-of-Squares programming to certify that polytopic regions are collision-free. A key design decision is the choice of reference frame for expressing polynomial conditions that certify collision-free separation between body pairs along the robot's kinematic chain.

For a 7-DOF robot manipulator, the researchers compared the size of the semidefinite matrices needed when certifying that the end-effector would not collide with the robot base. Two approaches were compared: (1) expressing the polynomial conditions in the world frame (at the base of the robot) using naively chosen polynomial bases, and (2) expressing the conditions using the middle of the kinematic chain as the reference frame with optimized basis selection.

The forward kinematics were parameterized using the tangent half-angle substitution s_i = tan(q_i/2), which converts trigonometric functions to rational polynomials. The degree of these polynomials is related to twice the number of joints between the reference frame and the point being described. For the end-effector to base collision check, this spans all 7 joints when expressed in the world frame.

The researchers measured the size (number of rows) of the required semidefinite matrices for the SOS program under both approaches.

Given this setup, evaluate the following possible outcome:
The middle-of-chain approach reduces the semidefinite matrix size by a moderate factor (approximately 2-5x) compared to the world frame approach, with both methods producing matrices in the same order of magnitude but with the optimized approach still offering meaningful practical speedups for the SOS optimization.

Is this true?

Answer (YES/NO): NO